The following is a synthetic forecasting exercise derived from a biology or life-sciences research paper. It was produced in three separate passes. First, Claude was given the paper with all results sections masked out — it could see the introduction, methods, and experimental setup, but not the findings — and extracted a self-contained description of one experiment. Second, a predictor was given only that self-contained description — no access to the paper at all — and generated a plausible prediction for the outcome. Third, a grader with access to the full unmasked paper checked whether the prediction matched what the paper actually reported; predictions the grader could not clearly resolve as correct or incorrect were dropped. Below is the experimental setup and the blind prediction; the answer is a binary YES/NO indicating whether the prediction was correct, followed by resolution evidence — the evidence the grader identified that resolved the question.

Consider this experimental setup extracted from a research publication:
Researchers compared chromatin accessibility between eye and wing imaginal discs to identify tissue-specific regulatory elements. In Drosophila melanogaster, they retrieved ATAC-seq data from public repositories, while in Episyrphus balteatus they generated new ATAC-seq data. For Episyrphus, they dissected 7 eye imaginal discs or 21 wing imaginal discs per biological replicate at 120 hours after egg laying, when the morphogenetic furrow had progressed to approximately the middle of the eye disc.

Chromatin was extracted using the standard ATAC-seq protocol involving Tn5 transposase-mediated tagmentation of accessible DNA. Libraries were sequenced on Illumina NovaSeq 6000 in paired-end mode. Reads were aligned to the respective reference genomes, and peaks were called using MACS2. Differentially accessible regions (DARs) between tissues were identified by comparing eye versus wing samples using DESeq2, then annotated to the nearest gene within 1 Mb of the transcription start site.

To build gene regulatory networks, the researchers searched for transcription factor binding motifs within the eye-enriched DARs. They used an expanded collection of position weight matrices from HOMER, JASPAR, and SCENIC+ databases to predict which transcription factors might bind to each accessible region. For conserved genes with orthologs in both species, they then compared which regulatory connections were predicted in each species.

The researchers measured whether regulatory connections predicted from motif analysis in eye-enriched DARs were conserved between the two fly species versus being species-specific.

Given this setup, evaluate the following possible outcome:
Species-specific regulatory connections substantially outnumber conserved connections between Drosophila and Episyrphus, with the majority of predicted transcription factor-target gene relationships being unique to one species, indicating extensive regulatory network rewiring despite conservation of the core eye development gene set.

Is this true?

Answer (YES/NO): NO